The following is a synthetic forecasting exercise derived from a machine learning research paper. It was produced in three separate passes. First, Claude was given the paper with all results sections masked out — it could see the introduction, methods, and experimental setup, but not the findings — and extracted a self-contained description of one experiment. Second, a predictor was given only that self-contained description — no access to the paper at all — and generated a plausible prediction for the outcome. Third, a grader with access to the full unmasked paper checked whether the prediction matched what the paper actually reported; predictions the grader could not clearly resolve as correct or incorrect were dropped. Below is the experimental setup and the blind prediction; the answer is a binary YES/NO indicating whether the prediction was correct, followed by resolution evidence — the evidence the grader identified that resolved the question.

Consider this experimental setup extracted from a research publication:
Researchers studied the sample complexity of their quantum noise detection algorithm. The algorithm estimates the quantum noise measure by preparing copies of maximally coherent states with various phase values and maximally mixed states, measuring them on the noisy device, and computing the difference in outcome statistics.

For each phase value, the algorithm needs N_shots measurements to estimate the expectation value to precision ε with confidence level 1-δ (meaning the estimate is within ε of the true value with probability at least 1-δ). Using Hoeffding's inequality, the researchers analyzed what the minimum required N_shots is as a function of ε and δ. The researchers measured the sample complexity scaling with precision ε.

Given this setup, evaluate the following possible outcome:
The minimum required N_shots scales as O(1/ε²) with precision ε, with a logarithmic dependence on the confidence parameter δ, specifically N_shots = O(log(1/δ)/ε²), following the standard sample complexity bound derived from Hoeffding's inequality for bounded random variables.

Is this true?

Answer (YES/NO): YES